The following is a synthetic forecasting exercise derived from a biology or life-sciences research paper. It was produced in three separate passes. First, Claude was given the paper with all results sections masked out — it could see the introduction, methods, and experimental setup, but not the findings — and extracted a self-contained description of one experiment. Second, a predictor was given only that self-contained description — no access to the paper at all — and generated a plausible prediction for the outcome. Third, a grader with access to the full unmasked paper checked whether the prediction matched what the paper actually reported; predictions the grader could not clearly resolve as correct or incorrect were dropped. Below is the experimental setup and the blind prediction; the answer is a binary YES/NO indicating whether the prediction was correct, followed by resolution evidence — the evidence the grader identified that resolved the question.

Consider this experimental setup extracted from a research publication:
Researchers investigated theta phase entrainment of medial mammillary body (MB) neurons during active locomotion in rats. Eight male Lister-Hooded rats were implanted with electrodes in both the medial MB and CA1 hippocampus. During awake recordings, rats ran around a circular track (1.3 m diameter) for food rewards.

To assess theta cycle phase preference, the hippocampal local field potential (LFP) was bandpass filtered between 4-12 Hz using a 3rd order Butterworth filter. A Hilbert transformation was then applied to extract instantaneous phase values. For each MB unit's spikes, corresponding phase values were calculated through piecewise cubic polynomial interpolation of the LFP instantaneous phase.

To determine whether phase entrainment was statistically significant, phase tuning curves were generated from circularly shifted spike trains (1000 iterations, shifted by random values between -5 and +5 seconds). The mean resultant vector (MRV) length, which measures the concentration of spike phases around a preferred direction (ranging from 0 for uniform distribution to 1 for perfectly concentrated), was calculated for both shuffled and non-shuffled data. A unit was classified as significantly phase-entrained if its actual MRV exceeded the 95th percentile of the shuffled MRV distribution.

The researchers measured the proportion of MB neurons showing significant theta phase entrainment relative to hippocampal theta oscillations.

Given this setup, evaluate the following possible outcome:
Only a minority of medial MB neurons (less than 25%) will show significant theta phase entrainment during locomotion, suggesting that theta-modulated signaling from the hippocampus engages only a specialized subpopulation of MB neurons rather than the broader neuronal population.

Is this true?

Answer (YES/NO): NO